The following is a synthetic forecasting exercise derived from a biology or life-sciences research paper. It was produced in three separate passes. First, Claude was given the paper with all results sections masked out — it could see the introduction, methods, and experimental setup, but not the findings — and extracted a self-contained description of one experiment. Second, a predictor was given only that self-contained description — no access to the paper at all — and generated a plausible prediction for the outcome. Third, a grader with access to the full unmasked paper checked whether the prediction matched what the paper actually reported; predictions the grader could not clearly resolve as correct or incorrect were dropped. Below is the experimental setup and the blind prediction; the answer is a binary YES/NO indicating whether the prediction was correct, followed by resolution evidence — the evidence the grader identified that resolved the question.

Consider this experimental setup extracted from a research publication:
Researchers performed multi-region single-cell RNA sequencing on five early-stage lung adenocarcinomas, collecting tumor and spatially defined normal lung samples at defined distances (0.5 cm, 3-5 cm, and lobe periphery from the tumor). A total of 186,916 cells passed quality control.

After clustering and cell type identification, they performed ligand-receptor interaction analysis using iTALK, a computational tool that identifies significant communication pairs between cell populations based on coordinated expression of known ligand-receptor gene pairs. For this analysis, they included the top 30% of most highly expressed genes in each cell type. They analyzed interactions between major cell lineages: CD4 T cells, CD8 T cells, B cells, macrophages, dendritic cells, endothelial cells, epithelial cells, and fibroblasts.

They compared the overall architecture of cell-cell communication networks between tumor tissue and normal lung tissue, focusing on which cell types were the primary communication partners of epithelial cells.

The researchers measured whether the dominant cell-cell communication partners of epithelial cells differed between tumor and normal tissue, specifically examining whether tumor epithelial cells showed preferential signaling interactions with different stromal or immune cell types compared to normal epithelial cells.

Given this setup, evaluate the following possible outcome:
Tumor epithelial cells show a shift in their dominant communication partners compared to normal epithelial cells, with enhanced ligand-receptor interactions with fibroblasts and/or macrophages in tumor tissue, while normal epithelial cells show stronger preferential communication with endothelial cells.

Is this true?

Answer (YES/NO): NO